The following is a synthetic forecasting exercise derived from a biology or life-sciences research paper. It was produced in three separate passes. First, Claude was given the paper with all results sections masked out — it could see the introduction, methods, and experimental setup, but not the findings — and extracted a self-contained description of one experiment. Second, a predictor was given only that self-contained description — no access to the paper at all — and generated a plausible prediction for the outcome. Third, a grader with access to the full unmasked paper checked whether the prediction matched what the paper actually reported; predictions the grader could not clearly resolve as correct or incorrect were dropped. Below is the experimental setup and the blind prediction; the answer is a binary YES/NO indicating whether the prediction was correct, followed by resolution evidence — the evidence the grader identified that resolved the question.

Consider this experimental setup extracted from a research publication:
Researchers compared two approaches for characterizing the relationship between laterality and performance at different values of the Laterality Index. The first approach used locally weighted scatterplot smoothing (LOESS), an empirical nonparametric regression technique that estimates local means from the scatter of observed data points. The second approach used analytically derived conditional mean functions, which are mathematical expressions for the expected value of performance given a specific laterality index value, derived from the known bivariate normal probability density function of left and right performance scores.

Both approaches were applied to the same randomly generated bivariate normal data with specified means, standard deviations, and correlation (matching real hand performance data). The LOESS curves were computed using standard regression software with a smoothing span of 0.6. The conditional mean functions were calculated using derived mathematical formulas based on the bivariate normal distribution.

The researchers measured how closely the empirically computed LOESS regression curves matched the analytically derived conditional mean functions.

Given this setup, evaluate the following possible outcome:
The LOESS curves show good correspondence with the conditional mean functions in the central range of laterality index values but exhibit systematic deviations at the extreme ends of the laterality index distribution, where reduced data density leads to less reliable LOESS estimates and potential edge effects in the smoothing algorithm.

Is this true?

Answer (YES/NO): NO